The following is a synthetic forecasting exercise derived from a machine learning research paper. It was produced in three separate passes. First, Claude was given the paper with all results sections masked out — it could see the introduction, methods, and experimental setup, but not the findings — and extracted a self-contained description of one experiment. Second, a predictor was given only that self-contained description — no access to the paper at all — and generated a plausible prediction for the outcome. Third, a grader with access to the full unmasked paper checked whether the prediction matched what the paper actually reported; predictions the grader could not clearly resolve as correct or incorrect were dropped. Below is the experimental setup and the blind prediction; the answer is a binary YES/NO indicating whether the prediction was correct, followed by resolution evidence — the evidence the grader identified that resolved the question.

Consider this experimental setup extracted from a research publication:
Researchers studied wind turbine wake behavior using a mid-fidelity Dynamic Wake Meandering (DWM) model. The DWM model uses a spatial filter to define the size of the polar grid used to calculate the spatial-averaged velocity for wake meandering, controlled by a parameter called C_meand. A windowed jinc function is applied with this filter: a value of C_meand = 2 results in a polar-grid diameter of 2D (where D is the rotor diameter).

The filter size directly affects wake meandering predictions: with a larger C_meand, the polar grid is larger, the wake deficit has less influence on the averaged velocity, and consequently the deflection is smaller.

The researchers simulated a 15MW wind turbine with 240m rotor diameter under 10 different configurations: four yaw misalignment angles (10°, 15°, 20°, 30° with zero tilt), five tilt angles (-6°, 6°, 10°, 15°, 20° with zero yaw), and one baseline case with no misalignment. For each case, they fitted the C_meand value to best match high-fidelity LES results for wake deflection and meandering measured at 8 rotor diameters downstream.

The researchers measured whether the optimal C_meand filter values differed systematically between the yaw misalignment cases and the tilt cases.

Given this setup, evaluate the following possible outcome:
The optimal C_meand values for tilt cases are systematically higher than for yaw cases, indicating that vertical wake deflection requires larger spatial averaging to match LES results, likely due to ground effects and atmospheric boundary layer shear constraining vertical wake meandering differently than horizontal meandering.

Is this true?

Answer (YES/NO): YES